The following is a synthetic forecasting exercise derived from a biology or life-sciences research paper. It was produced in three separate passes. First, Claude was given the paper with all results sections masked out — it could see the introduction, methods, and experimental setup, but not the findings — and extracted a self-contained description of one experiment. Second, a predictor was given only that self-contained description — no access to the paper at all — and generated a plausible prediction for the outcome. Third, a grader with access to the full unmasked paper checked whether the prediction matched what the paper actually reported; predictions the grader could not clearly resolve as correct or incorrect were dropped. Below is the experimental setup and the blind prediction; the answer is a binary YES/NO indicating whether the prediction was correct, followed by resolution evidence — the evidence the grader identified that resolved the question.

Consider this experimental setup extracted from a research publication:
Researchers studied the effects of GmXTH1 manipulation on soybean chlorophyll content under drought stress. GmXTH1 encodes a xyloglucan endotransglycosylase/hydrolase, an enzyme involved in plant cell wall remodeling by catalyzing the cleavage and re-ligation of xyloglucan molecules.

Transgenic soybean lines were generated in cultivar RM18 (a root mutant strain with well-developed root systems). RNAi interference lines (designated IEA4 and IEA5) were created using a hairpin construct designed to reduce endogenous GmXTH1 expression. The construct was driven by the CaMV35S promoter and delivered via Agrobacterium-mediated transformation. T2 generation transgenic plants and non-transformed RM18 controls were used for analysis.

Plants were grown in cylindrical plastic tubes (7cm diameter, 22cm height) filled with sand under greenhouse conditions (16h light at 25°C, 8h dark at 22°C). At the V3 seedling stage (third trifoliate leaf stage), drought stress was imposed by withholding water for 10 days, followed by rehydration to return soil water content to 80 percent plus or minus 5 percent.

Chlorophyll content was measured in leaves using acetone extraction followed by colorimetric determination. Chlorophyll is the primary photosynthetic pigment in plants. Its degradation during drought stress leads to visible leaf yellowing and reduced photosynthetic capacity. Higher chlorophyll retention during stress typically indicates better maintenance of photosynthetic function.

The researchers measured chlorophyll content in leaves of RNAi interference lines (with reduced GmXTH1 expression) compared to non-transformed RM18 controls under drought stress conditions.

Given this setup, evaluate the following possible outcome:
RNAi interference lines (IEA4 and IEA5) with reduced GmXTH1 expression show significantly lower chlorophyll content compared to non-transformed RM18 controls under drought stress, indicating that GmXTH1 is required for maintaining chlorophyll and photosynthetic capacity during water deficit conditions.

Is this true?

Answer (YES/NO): YES